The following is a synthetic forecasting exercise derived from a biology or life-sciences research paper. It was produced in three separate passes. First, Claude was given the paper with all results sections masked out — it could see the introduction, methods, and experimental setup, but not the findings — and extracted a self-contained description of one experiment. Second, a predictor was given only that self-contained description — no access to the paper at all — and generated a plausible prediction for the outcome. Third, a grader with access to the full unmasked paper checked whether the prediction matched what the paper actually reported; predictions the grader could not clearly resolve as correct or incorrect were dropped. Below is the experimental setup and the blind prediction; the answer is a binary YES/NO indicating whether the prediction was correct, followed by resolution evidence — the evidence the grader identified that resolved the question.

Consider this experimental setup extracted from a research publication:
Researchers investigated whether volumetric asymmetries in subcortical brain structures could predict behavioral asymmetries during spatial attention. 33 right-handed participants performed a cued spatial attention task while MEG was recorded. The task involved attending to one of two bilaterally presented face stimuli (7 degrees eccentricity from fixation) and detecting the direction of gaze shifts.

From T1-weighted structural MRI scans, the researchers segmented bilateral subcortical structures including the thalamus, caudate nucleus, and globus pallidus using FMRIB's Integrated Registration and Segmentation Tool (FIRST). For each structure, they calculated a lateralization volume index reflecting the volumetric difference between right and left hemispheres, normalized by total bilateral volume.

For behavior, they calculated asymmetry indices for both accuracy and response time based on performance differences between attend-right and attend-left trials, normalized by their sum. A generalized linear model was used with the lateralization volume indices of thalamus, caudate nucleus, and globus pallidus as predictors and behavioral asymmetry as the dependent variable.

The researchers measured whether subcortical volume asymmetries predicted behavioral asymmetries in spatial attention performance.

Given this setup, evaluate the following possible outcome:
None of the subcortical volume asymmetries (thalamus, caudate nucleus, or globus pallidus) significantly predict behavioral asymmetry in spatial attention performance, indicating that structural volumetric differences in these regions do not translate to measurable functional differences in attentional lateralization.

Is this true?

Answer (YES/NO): YES